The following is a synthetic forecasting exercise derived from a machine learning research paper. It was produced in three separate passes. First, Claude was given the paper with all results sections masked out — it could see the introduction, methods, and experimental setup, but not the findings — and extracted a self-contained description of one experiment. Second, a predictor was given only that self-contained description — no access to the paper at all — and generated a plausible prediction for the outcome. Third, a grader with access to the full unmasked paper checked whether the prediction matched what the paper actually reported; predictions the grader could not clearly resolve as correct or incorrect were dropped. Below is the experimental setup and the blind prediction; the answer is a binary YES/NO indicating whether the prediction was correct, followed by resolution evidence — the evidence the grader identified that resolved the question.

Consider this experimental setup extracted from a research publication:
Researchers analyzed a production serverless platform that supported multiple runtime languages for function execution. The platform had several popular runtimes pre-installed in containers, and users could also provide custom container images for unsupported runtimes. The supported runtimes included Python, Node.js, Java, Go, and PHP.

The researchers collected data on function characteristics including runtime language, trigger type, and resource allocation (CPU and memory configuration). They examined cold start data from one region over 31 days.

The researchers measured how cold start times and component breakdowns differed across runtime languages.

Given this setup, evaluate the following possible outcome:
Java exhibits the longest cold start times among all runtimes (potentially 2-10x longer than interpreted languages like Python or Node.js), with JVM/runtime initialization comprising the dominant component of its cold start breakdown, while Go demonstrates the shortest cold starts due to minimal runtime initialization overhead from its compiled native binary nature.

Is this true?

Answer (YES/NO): NO